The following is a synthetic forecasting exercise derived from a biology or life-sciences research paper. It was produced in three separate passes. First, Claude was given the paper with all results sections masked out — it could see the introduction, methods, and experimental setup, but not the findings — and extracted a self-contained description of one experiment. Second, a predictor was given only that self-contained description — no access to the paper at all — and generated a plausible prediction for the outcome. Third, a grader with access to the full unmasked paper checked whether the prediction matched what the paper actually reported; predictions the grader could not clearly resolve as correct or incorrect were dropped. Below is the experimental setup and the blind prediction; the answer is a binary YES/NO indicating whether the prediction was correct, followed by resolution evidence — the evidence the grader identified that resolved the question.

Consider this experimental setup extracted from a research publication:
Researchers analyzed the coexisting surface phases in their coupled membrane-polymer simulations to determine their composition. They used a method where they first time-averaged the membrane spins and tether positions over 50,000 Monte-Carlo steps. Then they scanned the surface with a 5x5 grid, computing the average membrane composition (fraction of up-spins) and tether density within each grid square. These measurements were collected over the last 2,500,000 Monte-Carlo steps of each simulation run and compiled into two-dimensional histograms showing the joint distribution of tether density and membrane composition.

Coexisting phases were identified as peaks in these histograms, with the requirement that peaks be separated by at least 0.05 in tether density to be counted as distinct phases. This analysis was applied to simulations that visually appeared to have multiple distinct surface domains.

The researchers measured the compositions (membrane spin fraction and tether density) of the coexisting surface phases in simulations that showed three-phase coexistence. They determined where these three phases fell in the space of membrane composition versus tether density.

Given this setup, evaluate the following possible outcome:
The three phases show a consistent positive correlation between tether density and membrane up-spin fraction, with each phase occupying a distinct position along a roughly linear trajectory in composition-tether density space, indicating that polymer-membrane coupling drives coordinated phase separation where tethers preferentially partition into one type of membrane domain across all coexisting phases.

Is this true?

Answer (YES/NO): NO